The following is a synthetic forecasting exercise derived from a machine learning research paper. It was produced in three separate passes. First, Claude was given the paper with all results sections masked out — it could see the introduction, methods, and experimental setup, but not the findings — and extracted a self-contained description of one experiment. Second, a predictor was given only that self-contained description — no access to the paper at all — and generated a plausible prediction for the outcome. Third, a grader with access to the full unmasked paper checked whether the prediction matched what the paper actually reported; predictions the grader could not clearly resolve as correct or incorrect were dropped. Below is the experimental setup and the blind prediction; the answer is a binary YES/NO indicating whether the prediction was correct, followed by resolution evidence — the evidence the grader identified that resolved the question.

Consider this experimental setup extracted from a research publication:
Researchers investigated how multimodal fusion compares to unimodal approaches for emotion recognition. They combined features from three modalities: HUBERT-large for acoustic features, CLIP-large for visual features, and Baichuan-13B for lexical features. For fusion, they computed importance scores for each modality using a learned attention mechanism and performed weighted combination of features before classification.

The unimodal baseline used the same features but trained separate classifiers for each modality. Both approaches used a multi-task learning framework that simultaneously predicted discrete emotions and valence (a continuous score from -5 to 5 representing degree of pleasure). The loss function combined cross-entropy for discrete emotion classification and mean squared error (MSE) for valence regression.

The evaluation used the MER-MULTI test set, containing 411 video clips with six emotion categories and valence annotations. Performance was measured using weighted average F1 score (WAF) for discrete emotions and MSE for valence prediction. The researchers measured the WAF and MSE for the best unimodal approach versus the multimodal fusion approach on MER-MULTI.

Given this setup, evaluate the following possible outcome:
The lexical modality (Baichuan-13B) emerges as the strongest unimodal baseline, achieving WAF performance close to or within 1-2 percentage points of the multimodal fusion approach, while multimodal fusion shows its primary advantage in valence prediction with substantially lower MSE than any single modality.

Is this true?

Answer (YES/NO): NO